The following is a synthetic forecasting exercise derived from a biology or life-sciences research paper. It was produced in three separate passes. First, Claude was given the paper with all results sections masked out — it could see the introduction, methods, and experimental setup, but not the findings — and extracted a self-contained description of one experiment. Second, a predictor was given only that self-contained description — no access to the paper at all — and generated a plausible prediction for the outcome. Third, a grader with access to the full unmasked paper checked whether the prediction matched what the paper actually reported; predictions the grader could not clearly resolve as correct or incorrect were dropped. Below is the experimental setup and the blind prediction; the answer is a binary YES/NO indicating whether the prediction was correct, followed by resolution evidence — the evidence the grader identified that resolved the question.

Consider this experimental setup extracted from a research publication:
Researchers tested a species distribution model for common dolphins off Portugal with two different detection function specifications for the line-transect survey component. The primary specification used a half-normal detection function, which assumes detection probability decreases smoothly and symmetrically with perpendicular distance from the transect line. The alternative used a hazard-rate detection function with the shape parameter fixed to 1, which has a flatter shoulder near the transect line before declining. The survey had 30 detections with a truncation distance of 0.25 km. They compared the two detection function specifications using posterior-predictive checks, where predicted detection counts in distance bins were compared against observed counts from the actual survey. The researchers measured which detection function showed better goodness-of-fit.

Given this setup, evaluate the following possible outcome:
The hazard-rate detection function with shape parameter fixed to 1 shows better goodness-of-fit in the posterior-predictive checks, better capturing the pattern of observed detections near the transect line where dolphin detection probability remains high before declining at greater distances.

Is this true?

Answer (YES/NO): NO